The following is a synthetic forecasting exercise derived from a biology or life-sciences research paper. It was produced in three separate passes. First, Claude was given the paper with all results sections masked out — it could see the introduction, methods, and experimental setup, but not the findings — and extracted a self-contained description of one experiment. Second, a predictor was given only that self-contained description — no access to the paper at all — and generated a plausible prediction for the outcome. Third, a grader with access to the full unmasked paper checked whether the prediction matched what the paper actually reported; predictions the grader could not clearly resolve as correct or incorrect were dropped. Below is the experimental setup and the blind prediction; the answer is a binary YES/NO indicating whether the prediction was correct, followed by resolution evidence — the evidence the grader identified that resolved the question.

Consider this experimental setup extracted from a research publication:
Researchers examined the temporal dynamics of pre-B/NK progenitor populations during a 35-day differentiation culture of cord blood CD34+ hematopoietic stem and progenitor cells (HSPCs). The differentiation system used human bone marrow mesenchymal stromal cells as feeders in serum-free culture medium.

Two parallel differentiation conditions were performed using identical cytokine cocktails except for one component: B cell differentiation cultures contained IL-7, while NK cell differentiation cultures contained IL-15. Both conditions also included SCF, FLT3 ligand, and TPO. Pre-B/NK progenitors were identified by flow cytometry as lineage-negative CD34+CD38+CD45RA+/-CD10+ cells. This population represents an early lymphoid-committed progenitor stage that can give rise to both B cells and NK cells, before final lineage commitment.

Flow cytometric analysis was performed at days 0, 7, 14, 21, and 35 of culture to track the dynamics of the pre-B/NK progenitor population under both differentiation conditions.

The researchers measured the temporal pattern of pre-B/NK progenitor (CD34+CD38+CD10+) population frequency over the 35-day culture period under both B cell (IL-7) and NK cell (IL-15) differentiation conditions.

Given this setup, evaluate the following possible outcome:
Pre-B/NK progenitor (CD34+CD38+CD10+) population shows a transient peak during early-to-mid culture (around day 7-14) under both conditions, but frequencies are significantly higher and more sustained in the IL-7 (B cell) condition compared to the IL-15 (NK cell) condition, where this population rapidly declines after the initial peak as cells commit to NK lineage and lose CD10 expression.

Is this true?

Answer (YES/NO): NO